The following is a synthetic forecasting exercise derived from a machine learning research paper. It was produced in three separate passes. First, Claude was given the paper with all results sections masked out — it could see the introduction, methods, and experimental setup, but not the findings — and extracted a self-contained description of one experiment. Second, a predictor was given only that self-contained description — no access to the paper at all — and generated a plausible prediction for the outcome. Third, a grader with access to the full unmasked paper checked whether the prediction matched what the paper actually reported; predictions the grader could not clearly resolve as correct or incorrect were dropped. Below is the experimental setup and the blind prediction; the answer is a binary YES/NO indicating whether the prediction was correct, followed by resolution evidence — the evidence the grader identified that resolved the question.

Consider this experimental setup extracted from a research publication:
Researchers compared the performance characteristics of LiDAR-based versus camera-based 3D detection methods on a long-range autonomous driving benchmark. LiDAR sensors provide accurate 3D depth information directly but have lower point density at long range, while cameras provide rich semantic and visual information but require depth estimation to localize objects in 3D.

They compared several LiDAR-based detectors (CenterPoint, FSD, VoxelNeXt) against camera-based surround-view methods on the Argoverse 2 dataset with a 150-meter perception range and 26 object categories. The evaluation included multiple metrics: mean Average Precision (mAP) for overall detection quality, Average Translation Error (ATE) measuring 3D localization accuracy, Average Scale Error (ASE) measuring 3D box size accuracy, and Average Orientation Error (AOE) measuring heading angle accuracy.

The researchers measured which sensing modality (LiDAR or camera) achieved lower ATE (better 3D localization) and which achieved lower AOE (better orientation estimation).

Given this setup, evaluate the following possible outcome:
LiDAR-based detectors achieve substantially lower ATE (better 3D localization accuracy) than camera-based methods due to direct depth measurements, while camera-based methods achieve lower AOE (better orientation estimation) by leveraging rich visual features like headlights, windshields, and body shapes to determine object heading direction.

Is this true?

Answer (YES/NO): YES